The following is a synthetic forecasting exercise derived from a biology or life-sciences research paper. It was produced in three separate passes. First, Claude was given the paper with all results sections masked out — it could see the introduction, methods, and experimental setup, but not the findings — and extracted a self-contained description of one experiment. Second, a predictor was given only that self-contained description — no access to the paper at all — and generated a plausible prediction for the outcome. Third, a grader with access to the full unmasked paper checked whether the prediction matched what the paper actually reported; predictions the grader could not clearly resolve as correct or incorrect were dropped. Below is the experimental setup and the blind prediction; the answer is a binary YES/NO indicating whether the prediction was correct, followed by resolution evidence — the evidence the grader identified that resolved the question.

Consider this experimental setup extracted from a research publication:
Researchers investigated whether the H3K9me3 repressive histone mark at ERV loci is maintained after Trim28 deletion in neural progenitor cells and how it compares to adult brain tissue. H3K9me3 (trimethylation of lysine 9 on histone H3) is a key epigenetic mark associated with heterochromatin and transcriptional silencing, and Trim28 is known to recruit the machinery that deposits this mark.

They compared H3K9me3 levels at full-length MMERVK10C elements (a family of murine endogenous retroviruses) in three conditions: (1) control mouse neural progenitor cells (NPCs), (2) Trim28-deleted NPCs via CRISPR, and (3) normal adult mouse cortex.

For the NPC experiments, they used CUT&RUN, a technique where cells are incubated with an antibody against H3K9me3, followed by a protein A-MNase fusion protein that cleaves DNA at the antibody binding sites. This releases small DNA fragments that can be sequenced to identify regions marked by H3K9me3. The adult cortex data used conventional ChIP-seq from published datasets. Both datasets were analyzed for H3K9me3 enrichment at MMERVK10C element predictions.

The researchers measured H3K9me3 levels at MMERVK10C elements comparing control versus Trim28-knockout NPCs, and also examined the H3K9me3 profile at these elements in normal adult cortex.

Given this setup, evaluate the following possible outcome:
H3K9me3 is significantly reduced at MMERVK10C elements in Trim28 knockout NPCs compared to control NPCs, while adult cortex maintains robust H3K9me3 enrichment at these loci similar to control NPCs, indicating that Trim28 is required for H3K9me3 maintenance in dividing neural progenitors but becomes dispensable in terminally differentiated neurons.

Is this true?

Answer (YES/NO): NO